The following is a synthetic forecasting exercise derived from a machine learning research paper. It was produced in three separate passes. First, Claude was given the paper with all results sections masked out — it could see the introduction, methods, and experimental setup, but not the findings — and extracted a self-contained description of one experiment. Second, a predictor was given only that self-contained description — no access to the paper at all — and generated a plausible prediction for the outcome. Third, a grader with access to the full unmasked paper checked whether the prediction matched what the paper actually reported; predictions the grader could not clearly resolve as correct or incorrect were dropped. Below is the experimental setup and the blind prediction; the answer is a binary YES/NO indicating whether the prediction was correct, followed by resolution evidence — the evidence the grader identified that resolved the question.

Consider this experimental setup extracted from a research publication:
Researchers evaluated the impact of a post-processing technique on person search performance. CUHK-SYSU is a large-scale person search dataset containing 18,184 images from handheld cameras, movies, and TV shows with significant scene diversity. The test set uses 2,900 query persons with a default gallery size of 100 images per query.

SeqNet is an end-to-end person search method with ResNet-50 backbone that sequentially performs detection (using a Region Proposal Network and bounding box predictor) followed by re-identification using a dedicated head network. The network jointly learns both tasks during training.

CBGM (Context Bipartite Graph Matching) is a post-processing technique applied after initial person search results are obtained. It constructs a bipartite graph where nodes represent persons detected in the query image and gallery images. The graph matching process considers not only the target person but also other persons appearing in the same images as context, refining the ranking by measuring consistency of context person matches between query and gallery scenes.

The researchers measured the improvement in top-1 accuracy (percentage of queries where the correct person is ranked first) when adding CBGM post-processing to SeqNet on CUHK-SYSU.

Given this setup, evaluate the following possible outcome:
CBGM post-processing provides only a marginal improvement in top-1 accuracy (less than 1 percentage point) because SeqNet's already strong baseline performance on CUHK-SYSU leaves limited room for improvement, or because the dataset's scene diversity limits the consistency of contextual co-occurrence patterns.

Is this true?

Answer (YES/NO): NO